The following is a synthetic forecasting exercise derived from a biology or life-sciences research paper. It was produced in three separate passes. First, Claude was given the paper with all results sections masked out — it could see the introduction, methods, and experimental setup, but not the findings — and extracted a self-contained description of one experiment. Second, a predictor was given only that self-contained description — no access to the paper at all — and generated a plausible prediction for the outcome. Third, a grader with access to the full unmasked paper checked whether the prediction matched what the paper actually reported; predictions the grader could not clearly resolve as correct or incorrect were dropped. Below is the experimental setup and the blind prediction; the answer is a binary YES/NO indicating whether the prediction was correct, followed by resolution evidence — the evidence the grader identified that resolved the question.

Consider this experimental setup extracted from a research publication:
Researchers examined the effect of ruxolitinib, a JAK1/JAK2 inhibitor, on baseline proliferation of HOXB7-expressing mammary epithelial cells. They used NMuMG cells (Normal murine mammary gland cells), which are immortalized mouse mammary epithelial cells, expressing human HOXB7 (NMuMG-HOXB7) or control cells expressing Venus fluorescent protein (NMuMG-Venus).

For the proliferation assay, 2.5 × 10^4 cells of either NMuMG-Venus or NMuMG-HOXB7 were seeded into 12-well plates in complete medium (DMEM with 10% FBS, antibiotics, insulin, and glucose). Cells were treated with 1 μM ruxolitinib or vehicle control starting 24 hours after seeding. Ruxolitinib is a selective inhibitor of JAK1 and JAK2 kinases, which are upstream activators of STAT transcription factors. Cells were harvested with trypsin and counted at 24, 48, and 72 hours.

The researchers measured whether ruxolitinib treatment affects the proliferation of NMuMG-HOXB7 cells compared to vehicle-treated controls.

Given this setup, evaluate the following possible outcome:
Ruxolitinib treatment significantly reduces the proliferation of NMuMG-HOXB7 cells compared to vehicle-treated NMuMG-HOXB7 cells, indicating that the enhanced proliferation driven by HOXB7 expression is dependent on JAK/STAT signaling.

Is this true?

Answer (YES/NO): NO